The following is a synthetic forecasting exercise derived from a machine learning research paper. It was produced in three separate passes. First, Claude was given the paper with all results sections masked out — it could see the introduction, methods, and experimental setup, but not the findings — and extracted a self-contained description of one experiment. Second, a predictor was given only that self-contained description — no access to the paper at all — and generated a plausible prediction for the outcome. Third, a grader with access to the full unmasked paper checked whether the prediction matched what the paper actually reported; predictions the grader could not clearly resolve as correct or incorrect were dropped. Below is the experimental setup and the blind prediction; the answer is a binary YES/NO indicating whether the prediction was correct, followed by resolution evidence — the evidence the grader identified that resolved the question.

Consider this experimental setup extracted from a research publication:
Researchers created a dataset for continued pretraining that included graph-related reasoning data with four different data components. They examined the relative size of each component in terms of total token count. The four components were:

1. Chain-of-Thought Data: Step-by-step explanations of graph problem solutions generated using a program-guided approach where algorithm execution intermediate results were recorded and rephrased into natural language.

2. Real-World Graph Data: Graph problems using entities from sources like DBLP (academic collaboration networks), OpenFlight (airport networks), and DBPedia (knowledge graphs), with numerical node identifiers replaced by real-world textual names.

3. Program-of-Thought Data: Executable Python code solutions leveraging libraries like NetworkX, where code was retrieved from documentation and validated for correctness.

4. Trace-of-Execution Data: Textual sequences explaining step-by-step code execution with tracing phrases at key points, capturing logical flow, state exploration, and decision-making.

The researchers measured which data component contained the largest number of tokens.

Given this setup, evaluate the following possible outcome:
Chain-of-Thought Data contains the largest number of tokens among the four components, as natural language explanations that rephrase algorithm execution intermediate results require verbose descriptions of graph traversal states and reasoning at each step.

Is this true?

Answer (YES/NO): NO